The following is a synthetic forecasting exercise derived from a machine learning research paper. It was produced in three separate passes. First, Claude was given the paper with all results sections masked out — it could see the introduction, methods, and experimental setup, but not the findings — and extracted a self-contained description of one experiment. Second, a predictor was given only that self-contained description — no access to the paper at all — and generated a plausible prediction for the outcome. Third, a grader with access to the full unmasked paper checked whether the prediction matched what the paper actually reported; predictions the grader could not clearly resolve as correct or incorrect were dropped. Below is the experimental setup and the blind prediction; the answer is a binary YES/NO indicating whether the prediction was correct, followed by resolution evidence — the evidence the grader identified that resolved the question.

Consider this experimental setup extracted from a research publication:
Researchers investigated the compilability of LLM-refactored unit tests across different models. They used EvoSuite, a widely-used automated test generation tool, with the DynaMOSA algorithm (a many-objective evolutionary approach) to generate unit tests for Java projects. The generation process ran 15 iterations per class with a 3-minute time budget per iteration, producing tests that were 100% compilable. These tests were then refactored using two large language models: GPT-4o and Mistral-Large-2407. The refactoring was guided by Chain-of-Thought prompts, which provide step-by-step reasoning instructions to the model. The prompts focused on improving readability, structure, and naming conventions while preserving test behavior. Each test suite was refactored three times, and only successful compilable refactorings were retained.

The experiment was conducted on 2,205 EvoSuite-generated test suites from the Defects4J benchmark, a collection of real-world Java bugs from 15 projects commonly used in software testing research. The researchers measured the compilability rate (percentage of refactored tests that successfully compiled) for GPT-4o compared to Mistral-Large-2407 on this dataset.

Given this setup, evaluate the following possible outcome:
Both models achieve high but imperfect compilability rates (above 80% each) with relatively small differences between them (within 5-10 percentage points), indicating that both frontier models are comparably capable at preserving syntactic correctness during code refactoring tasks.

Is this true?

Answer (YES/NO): NO